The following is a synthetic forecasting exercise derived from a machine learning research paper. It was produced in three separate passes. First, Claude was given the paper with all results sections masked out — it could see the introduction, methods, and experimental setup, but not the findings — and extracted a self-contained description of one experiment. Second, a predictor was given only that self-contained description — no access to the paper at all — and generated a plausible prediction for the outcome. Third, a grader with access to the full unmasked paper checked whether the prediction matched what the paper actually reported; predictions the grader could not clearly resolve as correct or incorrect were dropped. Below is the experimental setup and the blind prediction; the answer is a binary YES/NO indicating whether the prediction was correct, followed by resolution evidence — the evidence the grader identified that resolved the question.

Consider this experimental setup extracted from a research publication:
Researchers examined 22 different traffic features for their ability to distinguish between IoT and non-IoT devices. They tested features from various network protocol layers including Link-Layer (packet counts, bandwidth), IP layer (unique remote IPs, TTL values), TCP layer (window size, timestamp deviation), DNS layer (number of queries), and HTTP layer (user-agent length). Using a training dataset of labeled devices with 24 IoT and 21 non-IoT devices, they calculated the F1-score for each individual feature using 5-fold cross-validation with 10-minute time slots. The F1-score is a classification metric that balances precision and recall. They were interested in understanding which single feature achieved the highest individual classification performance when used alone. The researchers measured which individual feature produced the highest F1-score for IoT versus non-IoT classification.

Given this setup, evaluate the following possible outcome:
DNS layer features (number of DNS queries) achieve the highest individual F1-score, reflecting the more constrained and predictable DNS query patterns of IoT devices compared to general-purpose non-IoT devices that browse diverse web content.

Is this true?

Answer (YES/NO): NO